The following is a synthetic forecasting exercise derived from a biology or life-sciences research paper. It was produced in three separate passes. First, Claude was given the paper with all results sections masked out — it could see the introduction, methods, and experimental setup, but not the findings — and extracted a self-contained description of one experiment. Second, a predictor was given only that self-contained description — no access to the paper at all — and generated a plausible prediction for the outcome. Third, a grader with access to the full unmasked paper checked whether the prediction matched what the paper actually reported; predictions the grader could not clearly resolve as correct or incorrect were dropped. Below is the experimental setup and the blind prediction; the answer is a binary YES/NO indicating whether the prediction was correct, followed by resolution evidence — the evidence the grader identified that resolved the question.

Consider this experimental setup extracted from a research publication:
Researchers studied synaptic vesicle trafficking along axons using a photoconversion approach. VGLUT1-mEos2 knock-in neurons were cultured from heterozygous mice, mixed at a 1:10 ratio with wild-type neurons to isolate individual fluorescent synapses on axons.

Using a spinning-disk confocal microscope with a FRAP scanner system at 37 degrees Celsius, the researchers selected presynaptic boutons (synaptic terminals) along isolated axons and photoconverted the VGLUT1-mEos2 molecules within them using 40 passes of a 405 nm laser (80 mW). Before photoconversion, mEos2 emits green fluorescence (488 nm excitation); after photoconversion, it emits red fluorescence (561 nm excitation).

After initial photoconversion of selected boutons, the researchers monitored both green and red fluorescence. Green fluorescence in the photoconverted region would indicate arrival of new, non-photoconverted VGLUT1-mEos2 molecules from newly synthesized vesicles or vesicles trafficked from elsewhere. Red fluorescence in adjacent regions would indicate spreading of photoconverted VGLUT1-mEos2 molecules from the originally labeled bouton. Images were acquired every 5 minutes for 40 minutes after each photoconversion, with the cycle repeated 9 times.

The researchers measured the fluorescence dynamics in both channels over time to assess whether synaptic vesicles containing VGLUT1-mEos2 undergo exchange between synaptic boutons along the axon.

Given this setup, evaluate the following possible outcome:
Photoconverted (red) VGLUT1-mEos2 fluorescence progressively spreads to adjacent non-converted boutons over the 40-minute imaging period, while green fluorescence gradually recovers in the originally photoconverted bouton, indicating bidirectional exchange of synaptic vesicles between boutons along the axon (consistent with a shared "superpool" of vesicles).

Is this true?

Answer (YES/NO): NO